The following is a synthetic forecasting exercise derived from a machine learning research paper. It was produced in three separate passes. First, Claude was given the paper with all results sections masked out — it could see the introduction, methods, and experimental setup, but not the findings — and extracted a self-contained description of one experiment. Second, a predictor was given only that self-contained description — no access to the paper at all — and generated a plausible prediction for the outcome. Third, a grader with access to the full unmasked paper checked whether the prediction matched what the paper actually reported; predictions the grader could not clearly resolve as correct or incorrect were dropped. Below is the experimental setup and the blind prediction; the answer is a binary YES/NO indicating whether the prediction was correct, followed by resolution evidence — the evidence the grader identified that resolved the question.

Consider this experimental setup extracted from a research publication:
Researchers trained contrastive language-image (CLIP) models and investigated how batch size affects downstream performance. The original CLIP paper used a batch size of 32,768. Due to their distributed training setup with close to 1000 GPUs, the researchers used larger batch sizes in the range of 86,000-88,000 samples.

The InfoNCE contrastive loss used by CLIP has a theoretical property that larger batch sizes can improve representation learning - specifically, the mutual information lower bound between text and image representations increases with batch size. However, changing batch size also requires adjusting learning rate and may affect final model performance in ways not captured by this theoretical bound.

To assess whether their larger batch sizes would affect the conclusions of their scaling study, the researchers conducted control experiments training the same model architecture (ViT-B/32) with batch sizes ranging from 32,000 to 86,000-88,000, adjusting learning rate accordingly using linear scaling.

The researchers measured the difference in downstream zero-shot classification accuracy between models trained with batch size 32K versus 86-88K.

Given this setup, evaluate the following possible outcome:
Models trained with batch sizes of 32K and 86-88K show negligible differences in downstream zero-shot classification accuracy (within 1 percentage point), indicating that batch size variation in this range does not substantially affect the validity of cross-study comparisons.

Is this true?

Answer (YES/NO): YES